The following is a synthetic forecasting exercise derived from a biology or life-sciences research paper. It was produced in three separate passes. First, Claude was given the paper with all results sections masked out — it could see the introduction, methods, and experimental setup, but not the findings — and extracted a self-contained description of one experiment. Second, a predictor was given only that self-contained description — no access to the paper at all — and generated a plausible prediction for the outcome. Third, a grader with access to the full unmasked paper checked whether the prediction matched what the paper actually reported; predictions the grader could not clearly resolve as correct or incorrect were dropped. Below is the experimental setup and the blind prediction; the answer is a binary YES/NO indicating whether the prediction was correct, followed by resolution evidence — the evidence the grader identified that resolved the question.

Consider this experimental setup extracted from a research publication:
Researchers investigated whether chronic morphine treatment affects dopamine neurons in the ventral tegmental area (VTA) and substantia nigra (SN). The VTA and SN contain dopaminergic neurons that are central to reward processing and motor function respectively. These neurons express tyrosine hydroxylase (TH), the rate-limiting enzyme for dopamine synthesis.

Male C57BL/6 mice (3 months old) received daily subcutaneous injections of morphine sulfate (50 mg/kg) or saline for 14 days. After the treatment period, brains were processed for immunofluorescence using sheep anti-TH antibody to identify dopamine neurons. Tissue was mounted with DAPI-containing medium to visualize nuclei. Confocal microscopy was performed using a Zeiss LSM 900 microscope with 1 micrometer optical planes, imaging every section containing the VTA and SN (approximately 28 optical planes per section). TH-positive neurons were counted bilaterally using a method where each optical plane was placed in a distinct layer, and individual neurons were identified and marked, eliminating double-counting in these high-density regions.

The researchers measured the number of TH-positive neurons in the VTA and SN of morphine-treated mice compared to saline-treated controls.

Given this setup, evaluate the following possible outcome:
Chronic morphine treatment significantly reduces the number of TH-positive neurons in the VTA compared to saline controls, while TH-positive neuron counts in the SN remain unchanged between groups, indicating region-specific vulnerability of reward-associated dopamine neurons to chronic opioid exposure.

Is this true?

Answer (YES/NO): NO